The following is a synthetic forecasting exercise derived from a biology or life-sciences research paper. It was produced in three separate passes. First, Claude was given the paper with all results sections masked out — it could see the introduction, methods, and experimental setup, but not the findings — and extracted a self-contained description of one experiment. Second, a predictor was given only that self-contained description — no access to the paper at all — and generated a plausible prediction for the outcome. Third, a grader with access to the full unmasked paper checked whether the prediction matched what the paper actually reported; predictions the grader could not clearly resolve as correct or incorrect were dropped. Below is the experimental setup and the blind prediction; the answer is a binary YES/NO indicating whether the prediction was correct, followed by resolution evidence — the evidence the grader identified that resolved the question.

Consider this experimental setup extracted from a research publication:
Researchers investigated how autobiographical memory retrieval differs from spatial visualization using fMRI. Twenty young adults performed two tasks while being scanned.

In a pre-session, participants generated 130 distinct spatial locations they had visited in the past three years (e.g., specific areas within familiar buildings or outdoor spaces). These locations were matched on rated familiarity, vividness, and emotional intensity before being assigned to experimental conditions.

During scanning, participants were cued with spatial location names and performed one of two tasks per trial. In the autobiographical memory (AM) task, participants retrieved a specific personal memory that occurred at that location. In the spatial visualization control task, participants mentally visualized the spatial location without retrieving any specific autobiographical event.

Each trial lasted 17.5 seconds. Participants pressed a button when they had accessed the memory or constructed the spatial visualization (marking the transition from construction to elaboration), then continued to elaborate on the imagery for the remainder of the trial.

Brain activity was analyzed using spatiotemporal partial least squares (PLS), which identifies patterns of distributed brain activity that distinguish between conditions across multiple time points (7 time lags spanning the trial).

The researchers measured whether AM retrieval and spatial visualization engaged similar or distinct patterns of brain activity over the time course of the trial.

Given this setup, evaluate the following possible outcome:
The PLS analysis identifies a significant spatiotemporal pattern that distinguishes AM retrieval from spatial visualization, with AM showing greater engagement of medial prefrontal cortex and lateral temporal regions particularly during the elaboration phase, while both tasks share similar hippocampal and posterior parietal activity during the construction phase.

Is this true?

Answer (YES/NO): NO